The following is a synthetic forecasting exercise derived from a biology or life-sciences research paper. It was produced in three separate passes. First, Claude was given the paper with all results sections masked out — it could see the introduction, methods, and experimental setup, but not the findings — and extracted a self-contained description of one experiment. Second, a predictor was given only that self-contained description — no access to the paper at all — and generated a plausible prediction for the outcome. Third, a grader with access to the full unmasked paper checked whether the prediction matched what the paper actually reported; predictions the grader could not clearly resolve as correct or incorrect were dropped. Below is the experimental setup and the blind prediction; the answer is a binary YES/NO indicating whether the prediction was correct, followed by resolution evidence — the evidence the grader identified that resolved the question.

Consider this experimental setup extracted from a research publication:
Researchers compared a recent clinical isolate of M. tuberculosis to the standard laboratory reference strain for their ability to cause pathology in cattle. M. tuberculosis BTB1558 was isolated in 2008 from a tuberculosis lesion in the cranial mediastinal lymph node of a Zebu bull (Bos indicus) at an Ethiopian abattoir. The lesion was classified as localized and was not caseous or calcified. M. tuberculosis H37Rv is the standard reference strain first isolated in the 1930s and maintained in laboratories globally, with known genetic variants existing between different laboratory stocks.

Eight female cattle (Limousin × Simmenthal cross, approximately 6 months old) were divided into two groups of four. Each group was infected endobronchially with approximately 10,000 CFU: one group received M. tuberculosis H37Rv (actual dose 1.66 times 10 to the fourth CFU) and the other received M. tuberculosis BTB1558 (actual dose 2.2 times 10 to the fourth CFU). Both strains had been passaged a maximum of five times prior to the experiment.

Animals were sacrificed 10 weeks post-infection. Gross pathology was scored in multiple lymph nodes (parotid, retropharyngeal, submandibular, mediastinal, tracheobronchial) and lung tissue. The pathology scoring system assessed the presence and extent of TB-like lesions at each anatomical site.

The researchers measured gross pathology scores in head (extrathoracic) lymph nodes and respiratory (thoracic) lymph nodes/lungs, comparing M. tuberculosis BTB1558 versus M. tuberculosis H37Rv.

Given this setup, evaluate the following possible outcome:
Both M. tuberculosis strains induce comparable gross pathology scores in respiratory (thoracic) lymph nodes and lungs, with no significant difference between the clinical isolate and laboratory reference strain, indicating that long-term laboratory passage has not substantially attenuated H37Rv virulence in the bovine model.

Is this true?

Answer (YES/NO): YES